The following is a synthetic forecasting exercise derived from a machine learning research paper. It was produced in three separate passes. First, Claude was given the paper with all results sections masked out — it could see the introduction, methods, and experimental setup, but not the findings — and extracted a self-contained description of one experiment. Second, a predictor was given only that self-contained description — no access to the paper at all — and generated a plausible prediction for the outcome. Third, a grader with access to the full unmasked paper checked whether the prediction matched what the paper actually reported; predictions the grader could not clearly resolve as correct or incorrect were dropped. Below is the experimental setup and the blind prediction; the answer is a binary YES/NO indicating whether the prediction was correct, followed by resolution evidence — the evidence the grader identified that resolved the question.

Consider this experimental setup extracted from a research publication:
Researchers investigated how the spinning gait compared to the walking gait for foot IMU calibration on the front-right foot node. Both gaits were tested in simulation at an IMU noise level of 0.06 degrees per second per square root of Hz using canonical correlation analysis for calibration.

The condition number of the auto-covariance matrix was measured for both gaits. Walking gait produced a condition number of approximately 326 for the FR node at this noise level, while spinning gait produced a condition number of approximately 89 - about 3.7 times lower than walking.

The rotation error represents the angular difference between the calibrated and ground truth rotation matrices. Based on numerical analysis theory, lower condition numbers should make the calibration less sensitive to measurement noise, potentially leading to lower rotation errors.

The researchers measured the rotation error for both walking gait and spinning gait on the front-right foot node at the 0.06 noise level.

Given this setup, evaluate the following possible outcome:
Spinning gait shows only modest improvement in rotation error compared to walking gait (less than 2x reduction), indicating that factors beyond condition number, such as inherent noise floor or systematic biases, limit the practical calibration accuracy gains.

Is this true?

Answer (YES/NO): NO